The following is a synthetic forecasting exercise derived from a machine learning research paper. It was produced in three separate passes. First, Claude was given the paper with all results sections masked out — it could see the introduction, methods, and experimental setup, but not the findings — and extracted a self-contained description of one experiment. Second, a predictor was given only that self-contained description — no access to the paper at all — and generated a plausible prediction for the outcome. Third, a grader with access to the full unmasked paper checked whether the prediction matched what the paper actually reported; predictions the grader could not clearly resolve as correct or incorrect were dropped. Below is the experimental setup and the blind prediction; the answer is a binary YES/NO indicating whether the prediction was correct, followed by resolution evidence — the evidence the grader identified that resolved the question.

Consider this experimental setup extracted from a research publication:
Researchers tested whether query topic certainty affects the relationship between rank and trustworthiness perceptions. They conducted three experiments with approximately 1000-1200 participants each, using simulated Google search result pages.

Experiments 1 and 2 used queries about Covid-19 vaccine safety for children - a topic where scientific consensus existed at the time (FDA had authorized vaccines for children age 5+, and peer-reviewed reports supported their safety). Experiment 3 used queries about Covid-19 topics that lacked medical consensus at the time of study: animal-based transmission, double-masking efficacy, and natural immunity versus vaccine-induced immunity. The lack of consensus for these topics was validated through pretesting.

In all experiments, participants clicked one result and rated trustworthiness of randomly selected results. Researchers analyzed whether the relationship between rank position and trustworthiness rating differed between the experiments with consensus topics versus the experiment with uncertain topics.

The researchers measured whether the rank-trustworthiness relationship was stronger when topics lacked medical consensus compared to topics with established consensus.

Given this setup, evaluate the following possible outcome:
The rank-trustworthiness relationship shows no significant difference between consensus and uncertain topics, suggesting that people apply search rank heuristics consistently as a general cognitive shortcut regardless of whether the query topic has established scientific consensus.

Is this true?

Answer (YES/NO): NO